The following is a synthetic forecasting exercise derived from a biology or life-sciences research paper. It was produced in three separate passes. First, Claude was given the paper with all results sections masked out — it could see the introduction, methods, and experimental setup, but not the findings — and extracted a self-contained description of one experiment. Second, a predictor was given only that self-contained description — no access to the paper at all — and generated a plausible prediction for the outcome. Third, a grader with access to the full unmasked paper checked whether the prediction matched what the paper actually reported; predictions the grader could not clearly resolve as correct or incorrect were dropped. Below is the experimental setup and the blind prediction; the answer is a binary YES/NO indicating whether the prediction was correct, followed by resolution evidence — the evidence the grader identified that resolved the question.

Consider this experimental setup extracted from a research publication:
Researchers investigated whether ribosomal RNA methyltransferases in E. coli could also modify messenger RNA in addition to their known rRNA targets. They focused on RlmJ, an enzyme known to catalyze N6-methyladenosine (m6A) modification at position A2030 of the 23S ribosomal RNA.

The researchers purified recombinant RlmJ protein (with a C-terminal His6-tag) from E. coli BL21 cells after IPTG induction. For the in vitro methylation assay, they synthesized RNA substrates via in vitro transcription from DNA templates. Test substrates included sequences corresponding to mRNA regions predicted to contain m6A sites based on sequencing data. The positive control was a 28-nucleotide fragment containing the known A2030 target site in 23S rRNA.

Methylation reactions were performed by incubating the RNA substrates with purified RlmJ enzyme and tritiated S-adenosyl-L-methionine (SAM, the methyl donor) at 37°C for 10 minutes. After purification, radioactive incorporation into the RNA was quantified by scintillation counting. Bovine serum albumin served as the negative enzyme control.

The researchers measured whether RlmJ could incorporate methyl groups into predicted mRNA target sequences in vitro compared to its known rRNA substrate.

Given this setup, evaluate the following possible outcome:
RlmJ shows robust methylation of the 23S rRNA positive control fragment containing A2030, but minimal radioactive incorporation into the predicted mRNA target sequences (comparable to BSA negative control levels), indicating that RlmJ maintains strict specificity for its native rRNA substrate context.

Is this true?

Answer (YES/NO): NO